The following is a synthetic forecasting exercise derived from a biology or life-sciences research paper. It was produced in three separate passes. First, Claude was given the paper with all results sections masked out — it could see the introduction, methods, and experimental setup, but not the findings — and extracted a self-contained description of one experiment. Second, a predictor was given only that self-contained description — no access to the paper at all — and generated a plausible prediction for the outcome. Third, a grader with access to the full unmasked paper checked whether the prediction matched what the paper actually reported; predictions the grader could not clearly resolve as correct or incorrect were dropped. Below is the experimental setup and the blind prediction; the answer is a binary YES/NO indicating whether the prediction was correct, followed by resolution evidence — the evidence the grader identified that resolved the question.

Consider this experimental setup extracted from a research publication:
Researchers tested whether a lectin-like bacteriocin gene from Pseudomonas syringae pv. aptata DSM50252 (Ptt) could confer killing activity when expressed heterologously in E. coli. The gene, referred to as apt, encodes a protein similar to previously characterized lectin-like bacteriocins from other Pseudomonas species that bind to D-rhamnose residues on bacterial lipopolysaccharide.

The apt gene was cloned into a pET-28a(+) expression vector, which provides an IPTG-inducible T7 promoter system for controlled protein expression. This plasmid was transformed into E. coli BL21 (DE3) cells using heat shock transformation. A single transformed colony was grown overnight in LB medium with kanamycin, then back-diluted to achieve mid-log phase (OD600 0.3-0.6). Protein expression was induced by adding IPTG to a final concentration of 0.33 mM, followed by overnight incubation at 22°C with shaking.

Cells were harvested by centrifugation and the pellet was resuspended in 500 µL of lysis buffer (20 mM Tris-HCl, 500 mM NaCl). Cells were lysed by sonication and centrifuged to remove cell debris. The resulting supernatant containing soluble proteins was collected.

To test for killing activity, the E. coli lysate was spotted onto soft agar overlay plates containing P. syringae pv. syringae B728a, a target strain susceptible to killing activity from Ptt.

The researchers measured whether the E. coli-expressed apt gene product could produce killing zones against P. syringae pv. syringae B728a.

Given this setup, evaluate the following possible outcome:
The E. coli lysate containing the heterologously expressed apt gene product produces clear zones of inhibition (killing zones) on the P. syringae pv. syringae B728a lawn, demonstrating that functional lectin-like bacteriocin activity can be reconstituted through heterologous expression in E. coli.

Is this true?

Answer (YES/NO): YES